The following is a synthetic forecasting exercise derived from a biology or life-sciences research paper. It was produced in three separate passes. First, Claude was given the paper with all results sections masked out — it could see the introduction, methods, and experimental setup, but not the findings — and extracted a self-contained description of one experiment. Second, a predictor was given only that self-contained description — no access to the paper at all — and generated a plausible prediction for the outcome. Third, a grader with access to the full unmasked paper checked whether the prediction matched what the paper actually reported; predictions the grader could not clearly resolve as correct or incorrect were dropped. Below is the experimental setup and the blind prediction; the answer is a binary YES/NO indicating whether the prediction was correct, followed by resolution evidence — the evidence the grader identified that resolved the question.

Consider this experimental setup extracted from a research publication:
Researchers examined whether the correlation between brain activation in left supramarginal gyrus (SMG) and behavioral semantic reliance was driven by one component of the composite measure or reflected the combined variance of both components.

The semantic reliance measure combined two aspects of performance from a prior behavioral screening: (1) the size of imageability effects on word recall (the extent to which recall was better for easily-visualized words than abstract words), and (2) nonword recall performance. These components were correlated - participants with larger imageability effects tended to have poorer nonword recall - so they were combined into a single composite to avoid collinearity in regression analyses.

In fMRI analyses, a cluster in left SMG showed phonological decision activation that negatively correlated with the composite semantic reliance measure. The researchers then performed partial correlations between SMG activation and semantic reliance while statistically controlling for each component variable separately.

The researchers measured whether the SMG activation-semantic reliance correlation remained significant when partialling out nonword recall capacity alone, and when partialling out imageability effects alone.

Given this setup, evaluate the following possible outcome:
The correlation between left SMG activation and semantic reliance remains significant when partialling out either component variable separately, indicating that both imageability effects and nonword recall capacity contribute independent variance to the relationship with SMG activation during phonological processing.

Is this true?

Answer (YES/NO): YES